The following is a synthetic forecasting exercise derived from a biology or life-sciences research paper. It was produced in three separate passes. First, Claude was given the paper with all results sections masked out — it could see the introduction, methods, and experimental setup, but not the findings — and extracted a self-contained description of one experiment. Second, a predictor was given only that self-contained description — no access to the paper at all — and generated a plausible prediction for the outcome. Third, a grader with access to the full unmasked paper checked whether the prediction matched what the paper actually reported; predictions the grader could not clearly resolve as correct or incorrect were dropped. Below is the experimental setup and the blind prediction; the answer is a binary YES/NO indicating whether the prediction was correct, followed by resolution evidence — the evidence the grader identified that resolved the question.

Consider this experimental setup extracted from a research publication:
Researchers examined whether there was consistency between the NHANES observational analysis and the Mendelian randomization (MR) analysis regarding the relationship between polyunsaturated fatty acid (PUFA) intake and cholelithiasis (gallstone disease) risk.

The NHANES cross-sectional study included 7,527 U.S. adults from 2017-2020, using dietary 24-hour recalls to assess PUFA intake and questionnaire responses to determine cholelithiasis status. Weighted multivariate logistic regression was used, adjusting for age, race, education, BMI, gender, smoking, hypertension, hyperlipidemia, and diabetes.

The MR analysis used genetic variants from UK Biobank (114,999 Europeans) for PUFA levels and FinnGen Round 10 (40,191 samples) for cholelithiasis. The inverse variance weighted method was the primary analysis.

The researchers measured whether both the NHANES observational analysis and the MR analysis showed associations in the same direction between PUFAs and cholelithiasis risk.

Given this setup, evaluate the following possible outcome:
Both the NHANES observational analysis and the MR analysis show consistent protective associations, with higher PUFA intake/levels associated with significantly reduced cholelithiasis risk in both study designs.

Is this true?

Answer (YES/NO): NO